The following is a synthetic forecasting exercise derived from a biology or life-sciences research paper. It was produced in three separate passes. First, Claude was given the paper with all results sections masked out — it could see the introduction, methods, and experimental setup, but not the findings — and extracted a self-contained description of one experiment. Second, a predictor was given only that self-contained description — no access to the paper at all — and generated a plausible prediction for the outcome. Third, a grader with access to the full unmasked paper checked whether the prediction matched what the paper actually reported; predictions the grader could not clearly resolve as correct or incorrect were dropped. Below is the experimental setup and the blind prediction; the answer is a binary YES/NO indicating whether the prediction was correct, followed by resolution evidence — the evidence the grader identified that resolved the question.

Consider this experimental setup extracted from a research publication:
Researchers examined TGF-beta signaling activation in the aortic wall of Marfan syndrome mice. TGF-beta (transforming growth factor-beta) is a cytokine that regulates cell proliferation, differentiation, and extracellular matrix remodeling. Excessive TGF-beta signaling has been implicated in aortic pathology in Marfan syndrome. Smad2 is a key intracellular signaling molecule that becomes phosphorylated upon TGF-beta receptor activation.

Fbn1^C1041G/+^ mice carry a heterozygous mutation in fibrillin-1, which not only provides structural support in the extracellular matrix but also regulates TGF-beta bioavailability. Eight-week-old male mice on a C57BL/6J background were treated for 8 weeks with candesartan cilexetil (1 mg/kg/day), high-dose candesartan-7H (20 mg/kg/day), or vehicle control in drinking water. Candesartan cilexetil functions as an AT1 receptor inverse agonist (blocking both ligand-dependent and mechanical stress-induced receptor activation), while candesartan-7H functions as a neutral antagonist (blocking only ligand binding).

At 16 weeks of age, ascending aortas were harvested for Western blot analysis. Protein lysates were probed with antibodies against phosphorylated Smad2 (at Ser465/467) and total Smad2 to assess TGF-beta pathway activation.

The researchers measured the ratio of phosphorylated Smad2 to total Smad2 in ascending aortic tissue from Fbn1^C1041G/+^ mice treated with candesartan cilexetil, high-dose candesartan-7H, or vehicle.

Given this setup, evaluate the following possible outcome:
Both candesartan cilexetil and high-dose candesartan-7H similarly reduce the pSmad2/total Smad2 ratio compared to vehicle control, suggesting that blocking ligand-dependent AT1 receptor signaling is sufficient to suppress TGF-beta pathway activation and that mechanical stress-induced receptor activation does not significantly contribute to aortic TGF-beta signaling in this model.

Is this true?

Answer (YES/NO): NO